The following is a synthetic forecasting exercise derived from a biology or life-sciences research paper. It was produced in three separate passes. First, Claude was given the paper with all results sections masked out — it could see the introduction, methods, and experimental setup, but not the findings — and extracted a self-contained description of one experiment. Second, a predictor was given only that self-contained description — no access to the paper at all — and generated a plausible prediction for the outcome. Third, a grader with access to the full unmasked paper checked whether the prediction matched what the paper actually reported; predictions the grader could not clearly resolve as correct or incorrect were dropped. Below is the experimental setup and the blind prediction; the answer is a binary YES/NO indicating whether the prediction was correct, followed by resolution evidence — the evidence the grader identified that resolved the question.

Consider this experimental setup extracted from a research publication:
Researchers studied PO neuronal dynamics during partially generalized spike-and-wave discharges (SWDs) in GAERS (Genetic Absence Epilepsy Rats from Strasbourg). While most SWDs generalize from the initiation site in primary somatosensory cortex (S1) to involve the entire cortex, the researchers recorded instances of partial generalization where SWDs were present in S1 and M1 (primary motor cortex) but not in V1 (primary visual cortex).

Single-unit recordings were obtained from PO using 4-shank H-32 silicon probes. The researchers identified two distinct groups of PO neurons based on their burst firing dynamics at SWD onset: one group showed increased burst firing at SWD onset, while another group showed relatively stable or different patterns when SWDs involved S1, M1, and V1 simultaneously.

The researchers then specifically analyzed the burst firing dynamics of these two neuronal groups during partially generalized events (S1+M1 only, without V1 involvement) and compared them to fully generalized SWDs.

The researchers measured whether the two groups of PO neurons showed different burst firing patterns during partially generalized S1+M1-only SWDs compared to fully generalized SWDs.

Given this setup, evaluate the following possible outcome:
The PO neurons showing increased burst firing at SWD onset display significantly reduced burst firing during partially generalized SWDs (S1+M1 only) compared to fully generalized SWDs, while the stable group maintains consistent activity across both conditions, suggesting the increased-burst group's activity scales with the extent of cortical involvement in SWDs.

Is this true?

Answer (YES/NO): NO